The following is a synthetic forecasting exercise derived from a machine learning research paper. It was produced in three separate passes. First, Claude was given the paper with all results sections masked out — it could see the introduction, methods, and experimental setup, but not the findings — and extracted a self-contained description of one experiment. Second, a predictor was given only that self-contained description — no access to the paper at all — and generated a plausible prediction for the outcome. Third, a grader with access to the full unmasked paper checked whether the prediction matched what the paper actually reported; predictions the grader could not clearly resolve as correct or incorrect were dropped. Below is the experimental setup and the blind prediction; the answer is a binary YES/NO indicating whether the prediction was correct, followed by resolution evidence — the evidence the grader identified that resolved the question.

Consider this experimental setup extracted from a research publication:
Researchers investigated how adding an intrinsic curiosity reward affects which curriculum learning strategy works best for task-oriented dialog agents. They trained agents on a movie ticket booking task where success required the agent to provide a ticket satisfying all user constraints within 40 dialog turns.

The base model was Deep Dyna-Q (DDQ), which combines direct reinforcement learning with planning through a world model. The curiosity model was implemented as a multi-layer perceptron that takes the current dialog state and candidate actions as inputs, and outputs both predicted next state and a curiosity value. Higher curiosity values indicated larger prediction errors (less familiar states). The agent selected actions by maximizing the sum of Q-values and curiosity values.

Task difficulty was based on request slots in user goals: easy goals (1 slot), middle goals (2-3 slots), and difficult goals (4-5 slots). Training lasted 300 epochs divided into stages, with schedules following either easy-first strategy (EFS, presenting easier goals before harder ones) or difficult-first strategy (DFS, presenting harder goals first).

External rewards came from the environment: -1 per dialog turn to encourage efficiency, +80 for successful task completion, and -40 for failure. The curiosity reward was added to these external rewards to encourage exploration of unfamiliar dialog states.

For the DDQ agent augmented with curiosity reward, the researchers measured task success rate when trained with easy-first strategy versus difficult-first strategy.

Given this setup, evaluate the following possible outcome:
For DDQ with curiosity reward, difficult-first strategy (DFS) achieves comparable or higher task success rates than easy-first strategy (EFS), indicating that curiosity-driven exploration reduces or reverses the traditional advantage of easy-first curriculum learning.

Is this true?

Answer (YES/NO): NO